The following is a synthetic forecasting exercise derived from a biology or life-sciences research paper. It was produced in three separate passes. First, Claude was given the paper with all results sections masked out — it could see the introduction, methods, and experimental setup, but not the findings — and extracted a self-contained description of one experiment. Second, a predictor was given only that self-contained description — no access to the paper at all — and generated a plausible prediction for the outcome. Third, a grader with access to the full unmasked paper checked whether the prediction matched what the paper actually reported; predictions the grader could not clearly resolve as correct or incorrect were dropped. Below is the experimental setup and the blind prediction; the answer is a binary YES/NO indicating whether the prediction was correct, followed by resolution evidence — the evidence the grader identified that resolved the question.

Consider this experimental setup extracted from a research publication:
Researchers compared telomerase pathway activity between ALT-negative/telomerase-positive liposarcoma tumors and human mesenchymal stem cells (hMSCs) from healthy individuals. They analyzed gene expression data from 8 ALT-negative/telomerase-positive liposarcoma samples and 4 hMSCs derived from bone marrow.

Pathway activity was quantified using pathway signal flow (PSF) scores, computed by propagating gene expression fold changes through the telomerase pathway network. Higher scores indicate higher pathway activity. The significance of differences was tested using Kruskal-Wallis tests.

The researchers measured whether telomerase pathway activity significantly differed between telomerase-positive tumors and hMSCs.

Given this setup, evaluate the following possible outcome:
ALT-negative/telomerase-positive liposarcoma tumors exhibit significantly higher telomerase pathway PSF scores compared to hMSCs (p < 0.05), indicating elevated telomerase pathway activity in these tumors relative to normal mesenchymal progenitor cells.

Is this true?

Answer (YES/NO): YES